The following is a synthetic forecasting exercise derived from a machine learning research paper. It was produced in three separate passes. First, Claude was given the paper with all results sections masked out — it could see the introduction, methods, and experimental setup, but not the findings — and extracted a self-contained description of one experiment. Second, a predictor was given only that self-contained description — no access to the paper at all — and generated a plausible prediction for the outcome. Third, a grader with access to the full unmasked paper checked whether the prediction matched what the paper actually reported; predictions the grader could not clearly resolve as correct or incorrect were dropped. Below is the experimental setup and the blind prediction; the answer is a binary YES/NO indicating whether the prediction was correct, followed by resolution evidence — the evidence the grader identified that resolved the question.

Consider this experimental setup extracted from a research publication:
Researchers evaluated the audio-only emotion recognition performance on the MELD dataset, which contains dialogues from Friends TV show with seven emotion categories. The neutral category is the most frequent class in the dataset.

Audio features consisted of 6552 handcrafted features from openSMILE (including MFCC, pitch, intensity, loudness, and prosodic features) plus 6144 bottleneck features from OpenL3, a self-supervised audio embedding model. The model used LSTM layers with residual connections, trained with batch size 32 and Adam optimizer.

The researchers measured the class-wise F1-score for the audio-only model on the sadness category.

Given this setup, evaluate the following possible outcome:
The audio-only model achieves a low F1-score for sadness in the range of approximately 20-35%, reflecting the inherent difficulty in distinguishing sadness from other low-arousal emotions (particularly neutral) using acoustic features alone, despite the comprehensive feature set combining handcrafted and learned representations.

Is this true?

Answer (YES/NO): NO